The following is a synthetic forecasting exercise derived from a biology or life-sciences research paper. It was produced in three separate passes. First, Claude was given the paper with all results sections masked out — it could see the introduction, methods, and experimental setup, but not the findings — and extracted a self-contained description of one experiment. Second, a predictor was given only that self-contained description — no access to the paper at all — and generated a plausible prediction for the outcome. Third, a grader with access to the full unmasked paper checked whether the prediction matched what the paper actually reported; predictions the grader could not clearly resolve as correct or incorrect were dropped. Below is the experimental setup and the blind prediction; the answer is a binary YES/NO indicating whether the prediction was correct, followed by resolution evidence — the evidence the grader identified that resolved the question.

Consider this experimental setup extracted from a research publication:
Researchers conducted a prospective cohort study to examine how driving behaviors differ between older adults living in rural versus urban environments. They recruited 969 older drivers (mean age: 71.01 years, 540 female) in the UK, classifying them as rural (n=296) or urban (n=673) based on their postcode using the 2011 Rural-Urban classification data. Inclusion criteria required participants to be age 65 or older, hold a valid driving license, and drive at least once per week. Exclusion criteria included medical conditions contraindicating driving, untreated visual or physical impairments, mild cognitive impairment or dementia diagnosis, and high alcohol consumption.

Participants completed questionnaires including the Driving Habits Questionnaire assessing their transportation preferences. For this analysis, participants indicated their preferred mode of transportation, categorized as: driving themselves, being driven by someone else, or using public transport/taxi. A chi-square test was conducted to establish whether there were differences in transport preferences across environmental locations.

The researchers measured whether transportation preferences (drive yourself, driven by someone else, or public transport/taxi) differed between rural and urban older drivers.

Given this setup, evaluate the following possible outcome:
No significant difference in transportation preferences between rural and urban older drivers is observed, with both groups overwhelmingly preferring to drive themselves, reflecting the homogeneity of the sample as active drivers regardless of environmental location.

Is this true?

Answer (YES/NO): NO